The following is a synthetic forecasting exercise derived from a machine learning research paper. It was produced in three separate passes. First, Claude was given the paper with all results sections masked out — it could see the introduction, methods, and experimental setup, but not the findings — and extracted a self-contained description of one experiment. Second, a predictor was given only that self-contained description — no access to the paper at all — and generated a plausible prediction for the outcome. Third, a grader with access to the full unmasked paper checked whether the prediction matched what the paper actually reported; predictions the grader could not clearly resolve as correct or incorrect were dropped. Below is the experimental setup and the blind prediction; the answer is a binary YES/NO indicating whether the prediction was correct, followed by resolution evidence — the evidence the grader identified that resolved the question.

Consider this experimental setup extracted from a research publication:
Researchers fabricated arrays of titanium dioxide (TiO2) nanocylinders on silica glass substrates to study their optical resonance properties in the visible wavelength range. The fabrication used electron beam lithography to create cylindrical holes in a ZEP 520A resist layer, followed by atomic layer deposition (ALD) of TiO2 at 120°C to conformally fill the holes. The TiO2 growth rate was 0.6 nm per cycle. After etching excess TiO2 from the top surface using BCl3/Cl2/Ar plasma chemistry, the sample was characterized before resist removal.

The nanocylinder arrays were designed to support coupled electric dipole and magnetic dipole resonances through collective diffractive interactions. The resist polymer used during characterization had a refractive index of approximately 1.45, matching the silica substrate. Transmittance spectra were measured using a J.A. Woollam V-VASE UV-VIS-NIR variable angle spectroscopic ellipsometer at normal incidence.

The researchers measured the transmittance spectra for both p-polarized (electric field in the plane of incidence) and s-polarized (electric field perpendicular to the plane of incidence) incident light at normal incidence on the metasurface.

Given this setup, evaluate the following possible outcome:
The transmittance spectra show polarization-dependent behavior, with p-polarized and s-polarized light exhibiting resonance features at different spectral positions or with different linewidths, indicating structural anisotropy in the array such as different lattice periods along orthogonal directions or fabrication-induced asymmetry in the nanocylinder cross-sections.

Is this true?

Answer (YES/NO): NO